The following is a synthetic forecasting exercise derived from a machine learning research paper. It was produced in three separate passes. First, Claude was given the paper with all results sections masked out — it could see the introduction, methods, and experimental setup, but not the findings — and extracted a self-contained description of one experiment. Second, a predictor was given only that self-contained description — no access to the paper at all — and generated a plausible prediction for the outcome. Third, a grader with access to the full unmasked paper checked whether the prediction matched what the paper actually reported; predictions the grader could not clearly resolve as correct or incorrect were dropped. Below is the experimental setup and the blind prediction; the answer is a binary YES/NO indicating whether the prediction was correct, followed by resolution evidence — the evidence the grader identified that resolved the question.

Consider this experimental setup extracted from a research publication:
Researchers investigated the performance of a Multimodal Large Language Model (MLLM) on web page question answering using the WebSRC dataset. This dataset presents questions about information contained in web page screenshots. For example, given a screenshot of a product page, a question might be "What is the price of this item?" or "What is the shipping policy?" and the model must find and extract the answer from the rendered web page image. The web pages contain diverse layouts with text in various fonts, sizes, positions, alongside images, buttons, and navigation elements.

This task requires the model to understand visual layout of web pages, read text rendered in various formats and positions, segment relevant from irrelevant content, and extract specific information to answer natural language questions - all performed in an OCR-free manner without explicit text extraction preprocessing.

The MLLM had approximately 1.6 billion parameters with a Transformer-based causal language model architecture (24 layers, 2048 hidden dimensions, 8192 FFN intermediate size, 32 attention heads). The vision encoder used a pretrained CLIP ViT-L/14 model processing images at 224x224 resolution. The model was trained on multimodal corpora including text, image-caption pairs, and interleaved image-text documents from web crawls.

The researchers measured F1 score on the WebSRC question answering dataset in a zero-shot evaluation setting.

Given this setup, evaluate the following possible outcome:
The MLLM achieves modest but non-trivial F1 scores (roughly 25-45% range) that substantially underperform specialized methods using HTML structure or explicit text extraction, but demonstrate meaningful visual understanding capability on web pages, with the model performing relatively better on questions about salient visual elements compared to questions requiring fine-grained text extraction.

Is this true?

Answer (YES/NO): NO